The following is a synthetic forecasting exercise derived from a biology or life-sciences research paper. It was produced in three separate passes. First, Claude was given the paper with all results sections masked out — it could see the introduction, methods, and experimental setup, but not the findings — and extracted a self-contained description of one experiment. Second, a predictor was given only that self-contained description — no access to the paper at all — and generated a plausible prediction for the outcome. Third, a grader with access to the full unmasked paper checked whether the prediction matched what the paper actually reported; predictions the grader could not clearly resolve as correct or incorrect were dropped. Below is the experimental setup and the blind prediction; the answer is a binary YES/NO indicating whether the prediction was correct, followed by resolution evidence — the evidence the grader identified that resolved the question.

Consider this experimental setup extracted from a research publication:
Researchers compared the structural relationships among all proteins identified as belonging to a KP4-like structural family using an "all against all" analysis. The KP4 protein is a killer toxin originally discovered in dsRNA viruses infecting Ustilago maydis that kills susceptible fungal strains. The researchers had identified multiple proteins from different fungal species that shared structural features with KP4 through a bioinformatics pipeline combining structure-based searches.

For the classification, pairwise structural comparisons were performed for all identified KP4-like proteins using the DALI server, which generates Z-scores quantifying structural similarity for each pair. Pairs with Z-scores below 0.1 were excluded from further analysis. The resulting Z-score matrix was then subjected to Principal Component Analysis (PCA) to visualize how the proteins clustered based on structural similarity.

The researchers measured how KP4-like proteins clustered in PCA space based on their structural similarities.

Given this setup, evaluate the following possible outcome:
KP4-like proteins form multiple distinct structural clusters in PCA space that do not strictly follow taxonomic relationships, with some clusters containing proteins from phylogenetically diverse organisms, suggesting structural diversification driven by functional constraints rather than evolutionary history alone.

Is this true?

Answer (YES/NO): YES